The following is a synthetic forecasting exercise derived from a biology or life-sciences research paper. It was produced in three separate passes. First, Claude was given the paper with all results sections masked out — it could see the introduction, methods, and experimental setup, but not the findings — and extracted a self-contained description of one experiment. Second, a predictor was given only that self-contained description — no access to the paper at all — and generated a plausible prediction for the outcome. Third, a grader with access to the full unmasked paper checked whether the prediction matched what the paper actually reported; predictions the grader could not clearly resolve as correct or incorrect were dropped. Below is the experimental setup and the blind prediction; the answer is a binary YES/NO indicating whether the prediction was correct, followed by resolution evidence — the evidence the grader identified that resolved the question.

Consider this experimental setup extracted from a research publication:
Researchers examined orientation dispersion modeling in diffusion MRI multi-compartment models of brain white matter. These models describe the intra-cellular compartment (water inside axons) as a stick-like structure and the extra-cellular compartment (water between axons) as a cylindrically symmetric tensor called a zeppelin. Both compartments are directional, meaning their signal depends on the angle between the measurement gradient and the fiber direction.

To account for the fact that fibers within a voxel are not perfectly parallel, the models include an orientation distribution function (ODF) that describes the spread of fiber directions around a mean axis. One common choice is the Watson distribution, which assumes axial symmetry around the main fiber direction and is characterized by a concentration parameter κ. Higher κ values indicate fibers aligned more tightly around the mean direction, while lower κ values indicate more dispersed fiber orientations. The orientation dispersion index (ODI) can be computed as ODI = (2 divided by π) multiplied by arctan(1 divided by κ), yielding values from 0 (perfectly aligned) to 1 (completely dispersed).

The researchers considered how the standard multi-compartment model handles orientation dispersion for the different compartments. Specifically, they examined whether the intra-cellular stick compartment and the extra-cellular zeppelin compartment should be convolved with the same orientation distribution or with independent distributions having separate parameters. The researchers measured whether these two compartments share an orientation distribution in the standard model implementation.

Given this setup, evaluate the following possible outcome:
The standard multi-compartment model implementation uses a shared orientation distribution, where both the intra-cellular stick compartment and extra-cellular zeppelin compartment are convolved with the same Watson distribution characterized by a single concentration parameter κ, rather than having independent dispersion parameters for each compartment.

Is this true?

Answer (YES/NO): YES